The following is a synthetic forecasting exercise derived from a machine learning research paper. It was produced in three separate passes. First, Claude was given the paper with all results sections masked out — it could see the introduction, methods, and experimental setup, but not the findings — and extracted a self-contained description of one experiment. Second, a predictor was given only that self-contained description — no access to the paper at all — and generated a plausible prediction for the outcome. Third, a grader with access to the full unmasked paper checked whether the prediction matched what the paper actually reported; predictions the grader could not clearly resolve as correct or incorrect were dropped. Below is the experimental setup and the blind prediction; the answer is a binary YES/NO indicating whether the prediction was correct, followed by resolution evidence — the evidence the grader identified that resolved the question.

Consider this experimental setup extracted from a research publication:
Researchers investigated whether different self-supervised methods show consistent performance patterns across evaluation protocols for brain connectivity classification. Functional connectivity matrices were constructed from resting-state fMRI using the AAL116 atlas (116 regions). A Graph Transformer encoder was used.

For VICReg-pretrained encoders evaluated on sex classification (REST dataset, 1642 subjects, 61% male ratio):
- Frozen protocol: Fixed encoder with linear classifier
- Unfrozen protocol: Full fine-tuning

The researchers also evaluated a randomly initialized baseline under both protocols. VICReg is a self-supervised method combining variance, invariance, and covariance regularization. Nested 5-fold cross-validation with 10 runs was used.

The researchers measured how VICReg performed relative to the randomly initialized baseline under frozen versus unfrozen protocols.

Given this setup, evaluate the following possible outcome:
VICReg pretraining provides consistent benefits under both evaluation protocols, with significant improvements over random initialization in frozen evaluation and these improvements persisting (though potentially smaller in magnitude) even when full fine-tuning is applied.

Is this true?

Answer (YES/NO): NO